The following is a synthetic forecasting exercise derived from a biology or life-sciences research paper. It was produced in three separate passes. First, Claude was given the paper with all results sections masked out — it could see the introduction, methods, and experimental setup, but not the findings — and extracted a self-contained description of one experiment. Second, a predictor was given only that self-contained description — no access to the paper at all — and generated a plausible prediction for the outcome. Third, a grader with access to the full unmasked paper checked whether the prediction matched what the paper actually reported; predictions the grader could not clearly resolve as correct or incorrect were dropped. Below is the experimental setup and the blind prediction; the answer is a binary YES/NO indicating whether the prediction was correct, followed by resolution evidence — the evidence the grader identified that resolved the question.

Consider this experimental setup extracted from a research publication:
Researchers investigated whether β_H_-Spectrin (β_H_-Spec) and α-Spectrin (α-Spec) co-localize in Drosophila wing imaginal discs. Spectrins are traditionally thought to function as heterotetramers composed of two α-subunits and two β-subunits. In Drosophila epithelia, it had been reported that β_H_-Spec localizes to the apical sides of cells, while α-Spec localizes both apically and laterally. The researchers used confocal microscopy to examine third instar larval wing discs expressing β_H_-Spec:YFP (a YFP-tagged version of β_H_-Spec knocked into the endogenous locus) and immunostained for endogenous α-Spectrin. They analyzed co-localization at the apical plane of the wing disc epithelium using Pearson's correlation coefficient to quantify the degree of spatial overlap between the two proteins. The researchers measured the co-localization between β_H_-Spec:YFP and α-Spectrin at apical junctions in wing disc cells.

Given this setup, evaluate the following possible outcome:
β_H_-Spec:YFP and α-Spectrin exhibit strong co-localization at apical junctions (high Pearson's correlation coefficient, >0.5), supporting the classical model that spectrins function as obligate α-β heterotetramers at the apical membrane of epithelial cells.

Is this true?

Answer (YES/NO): NO